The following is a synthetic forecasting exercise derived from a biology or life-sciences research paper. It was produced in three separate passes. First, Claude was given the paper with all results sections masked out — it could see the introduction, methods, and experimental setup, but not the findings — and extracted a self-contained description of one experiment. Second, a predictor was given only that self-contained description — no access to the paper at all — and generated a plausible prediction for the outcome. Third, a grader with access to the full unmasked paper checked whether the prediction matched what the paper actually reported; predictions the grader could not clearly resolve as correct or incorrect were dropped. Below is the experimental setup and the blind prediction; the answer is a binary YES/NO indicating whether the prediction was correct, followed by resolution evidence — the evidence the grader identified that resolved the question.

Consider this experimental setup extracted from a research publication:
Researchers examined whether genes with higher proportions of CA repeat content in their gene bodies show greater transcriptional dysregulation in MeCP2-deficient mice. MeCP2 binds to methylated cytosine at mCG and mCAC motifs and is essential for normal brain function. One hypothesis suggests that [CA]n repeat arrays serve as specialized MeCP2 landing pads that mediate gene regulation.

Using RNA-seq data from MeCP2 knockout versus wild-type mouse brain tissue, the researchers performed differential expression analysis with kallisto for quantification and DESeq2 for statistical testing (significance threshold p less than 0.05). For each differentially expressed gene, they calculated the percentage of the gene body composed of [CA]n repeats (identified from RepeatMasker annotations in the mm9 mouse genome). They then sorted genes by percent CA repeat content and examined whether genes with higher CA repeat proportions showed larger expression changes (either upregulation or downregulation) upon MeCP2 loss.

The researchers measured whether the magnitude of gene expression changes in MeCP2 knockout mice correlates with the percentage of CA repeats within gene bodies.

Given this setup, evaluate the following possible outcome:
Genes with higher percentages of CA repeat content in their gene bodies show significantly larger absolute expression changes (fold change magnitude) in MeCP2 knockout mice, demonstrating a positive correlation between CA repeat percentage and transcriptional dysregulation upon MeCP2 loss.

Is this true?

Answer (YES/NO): NO